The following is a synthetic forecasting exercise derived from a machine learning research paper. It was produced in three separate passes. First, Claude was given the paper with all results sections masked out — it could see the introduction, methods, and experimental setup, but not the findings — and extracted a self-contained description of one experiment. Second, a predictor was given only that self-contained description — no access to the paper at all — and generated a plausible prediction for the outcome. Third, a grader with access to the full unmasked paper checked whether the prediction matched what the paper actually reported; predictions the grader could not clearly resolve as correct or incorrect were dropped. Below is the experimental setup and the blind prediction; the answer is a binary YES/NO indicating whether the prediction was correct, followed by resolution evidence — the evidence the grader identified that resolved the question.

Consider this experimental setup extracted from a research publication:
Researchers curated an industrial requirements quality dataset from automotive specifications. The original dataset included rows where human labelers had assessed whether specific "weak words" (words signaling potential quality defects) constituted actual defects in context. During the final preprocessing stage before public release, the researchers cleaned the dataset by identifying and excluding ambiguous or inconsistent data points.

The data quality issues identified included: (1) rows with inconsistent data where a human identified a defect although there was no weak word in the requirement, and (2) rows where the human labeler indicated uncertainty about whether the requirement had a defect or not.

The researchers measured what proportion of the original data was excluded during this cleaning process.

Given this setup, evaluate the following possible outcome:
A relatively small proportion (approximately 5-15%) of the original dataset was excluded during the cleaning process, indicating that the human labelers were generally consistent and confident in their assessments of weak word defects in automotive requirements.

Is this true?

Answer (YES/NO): NO